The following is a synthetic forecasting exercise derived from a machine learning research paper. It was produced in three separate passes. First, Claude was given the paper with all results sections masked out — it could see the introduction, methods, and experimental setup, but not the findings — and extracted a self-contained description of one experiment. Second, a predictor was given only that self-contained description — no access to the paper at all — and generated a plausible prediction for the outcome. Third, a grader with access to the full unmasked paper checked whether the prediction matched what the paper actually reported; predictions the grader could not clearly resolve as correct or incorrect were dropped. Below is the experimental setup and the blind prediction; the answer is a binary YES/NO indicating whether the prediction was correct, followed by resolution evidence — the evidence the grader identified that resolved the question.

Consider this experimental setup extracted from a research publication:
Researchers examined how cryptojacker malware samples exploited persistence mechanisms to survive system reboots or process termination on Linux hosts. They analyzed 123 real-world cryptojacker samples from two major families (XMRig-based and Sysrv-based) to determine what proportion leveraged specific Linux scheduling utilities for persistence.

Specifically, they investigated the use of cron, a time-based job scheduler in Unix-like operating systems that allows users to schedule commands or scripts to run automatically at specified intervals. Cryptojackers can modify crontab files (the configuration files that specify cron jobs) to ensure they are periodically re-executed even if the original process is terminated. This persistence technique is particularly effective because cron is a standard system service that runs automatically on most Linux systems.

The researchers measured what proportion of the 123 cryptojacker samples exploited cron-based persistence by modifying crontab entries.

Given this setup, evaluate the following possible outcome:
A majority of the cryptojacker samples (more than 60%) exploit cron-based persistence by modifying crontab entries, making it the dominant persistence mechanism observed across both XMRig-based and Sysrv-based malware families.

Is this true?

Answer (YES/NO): NO